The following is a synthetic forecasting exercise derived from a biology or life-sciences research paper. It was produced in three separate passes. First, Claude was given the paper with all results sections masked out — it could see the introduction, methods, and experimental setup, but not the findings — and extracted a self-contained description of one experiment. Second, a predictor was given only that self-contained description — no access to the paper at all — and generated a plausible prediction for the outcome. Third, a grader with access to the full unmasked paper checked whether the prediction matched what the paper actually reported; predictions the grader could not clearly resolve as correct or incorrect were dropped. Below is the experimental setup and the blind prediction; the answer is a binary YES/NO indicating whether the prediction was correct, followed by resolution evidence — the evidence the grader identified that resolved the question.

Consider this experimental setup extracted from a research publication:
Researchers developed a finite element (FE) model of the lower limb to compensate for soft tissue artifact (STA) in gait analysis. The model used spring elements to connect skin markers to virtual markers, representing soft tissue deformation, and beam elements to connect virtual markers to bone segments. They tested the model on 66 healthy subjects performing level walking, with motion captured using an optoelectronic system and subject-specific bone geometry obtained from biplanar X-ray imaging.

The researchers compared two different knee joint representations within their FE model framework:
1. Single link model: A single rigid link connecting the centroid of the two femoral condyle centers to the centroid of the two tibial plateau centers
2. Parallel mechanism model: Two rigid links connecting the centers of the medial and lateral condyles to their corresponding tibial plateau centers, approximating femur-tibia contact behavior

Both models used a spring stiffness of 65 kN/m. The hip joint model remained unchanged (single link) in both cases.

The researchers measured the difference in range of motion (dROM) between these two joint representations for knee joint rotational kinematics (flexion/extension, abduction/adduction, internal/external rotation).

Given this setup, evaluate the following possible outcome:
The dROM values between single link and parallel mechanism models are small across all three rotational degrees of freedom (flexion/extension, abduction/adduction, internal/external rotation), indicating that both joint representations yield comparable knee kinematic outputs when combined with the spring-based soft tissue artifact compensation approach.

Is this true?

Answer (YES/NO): NO